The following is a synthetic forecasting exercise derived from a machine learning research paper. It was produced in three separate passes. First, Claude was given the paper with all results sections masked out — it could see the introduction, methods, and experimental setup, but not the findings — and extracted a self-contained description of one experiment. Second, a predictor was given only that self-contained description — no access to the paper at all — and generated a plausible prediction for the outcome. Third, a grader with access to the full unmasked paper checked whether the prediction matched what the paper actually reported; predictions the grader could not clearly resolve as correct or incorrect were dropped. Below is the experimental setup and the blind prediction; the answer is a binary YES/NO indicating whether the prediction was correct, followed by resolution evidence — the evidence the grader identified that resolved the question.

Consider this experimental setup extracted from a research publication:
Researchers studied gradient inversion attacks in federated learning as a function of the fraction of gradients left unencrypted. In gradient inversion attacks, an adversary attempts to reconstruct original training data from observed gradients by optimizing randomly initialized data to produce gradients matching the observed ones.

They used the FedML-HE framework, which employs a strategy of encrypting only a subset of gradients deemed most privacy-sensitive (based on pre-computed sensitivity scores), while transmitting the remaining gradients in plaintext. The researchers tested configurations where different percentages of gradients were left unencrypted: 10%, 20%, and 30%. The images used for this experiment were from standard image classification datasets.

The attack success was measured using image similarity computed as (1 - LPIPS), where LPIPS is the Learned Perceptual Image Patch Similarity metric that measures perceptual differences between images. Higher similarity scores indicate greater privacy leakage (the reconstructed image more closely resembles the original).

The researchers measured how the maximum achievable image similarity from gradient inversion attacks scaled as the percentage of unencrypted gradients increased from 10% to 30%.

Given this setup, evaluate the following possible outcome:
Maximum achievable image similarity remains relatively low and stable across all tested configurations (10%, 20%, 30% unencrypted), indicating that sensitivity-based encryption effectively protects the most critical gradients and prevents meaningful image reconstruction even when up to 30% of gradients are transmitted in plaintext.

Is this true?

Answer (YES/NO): NO